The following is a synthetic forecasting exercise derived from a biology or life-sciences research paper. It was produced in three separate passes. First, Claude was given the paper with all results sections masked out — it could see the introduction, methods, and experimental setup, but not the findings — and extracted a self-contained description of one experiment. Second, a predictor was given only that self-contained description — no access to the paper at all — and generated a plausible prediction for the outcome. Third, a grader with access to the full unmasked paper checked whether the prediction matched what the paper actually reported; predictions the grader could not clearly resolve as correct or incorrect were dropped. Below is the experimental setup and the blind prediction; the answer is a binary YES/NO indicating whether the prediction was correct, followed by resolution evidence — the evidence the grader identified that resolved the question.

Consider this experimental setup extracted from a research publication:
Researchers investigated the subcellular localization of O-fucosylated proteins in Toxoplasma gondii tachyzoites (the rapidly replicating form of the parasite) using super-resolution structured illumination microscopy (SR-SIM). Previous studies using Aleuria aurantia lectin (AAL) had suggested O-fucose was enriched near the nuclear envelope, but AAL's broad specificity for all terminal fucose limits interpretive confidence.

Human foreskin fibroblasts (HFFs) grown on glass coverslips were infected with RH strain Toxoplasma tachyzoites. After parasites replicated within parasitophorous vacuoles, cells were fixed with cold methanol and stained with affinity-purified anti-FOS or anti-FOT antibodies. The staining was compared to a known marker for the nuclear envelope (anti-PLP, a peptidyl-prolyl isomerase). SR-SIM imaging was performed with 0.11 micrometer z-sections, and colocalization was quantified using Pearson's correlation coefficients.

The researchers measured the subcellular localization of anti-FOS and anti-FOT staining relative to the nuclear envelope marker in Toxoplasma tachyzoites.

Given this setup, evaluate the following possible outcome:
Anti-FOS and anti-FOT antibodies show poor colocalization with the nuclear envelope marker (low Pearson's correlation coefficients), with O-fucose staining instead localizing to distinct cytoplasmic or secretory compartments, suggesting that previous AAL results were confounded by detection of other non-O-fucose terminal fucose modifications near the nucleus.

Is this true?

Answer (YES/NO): NO